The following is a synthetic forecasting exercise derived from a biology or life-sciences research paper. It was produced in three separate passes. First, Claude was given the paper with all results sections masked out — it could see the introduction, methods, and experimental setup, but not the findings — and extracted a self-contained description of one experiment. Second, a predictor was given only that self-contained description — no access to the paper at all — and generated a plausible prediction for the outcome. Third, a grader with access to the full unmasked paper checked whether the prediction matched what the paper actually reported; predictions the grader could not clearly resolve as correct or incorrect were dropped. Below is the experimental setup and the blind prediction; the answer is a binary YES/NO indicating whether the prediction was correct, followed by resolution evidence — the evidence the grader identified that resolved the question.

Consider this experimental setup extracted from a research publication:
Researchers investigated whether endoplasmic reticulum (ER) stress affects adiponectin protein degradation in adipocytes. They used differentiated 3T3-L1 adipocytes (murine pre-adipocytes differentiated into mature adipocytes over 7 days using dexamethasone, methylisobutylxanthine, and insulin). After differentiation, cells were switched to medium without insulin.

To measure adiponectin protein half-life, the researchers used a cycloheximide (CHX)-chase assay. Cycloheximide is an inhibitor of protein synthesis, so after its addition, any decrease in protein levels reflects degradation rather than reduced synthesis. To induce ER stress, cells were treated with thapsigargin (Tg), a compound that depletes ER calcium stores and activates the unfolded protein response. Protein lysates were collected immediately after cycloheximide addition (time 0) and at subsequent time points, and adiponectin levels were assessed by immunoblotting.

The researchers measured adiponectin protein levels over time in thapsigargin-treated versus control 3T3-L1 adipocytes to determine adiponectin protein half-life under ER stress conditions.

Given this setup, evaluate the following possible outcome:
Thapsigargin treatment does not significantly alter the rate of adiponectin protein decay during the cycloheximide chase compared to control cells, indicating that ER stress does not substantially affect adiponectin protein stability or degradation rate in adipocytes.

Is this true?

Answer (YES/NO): NO